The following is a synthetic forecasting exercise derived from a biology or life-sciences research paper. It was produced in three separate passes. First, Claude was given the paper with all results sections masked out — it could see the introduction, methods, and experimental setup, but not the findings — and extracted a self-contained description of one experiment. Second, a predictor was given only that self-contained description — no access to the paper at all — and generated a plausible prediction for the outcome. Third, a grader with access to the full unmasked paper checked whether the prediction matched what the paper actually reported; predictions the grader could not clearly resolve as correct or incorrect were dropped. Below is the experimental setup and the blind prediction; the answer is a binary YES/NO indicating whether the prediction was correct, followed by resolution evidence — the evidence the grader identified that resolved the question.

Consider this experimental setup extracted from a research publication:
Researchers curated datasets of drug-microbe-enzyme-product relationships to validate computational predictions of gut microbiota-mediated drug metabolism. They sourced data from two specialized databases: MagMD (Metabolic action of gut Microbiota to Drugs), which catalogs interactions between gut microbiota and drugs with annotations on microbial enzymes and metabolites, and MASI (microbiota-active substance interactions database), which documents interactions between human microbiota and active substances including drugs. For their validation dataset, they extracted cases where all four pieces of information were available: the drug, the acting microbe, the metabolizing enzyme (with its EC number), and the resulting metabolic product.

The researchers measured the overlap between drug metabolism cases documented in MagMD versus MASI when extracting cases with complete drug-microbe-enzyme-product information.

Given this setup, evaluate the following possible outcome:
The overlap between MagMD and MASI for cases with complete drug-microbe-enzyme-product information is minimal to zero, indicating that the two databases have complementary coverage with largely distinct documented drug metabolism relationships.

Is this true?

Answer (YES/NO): NO